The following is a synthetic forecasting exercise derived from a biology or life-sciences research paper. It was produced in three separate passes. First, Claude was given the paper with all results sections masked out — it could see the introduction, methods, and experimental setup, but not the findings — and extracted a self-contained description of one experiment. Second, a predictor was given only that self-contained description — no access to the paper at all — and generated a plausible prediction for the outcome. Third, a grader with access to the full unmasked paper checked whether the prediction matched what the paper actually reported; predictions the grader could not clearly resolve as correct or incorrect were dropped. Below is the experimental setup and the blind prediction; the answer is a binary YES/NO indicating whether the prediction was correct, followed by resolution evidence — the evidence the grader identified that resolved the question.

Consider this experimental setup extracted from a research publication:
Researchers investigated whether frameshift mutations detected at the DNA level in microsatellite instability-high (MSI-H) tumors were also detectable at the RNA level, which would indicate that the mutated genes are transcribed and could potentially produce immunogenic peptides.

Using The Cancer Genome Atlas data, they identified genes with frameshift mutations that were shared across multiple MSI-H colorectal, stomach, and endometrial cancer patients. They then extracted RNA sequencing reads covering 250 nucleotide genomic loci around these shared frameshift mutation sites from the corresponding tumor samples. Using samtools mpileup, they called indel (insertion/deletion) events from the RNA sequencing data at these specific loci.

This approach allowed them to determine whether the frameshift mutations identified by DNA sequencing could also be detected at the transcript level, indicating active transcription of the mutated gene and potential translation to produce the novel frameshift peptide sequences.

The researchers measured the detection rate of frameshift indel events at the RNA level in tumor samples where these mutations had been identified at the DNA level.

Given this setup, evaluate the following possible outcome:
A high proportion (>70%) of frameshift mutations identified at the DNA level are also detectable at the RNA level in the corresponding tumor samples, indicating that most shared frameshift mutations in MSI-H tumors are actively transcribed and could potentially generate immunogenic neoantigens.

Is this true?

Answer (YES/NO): YES